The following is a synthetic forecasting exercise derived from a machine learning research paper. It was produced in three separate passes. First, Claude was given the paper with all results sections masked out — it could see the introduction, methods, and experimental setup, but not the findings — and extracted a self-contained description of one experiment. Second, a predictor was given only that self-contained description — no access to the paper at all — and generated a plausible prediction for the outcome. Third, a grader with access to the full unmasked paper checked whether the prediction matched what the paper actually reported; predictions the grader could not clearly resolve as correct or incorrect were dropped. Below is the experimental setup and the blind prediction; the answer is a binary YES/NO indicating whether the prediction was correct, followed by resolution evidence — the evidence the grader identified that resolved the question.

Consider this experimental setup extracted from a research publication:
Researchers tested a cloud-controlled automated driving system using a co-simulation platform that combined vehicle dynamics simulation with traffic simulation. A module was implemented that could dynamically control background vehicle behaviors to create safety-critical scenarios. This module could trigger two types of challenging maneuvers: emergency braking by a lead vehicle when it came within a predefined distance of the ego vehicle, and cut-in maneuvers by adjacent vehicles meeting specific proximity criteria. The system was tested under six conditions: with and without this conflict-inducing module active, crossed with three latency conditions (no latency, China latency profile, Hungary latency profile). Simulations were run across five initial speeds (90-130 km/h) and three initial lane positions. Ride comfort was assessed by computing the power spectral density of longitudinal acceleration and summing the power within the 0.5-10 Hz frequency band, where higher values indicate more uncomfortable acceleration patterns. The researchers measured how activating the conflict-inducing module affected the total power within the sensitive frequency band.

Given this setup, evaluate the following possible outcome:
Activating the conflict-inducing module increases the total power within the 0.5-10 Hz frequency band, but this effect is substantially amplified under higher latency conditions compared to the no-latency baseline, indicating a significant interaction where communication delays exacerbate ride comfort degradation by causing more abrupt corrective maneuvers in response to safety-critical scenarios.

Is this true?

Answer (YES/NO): NO